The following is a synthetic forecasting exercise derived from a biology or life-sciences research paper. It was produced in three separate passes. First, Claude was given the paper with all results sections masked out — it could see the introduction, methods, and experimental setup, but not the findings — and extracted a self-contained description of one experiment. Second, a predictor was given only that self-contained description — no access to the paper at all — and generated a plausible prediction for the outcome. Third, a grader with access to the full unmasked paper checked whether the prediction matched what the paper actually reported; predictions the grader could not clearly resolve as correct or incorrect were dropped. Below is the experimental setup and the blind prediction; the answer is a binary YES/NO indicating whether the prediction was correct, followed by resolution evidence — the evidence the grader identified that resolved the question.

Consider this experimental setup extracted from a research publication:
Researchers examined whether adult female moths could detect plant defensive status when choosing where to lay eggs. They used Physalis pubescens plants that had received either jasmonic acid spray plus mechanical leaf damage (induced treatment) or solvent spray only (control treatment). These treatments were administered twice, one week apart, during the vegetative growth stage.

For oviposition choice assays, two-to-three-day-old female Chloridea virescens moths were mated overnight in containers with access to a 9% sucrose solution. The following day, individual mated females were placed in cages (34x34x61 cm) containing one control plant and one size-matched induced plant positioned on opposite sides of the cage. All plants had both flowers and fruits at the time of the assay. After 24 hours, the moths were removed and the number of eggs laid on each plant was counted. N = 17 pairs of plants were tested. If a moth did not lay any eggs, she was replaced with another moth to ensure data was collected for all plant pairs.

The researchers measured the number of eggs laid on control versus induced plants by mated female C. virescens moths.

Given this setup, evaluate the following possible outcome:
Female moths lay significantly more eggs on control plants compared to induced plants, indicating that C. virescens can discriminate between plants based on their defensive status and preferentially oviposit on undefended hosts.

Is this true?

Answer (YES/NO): YES